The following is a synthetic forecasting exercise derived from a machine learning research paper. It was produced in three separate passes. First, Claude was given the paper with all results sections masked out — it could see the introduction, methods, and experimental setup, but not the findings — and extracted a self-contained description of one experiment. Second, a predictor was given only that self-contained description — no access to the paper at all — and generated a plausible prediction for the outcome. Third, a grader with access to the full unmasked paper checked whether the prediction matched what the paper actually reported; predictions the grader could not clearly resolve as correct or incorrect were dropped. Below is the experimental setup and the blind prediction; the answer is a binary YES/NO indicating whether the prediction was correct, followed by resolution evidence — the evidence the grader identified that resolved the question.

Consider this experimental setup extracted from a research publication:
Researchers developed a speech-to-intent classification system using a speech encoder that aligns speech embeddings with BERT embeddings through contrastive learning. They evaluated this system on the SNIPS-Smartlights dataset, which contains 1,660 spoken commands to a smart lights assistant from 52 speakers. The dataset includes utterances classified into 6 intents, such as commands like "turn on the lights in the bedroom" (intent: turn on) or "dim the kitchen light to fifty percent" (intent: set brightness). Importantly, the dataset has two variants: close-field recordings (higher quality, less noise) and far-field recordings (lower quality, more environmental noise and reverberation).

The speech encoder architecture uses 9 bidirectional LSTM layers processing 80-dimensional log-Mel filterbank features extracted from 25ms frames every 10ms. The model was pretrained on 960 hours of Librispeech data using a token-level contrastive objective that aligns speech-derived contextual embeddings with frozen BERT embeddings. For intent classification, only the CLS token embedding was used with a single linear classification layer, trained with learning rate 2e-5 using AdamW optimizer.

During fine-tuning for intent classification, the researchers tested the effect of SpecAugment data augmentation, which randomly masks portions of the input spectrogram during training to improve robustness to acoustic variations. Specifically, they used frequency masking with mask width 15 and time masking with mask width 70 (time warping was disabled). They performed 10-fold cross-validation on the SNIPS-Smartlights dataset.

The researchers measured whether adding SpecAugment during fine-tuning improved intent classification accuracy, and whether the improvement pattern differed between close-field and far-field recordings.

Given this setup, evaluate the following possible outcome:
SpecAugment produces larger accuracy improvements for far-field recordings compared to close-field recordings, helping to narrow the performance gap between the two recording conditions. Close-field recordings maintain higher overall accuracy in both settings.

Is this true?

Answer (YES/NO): YES